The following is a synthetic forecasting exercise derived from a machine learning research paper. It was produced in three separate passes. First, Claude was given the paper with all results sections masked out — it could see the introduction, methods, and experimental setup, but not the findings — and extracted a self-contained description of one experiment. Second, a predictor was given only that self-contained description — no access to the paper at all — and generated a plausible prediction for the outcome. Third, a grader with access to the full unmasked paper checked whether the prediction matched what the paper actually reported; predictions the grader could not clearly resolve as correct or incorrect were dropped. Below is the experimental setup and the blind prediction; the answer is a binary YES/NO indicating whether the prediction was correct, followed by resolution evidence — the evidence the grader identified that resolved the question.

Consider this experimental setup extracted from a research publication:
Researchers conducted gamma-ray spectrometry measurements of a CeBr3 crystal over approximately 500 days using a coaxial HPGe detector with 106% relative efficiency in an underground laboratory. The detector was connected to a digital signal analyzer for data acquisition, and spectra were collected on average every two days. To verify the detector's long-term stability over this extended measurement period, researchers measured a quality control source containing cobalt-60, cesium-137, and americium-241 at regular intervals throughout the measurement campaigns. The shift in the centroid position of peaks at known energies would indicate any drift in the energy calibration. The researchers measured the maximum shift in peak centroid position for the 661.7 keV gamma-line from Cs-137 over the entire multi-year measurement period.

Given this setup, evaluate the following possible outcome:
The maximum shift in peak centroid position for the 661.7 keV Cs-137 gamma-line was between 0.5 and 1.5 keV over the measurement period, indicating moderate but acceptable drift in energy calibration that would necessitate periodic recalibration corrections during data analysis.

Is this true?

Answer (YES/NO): NO